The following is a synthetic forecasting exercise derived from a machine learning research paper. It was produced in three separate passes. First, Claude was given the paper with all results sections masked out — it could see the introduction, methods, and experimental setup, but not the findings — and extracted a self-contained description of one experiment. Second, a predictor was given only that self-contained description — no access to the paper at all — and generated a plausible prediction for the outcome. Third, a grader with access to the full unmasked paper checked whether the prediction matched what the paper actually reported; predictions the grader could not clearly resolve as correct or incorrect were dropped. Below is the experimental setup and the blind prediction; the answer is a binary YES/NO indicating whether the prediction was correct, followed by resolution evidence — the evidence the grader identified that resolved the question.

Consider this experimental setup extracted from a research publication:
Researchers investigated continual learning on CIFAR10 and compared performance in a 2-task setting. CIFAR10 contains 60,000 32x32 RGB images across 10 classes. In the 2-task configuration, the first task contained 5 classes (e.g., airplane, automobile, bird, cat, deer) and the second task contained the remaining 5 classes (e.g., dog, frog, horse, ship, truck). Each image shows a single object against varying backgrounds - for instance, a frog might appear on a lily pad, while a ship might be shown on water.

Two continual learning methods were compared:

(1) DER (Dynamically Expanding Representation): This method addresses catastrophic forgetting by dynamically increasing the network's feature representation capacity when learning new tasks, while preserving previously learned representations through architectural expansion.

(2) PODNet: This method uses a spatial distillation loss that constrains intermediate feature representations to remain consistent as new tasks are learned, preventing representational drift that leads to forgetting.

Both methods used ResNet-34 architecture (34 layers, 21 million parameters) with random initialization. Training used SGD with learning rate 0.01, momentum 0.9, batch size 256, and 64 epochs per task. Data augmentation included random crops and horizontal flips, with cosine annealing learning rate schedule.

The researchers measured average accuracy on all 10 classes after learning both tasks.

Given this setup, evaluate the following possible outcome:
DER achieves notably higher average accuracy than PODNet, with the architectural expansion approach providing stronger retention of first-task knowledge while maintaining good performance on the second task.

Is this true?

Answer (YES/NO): NO